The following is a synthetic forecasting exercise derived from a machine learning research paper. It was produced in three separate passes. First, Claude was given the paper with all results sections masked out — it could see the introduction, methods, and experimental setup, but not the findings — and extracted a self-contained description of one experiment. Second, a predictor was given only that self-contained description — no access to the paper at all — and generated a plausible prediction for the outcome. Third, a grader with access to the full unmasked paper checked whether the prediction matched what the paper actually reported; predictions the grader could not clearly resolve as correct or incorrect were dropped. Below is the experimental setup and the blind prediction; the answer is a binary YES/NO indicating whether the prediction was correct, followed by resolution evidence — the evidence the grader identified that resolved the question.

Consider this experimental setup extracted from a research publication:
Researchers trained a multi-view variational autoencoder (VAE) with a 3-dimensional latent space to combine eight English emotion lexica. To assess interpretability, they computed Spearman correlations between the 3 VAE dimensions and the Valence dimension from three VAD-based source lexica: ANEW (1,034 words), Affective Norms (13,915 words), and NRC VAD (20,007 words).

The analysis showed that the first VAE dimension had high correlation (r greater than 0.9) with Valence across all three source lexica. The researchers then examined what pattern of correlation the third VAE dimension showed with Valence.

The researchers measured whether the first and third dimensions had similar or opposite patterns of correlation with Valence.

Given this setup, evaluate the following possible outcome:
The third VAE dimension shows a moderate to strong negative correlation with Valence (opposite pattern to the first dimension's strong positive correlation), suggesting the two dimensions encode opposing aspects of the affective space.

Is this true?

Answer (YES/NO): YES